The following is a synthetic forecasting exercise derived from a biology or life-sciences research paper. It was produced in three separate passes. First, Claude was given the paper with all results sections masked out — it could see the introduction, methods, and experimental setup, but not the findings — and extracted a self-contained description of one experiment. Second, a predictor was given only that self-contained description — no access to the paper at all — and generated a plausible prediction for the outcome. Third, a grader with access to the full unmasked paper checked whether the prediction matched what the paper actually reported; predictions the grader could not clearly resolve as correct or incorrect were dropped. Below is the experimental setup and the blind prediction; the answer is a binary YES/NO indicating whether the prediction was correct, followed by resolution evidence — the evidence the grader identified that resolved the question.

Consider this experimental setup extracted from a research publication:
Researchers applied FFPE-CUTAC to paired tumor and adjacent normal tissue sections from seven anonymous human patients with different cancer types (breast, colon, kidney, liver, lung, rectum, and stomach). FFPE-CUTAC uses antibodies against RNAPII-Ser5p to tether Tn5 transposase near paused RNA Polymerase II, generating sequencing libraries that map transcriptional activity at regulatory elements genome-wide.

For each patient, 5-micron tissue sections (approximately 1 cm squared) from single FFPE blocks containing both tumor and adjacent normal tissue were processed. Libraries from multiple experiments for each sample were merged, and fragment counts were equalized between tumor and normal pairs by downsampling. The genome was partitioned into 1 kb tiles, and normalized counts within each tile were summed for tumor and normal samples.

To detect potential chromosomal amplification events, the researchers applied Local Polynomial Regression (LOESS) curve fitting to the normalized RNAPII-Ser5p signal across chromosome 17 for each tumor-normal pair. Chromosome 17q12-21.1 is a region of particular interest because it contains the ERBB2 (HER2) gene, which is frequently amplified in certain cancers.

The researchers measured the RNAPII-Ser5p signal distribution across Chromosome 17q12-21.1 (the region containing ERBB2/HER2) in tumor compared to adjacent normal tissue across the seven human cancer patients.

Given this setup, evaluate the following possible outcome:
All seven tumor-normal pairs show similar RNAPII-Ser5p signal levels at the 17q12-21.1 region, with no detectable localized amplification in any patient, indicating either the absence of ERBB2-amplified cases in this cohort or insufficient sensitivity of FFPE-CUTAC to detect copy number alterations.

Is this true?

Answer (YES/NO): NO